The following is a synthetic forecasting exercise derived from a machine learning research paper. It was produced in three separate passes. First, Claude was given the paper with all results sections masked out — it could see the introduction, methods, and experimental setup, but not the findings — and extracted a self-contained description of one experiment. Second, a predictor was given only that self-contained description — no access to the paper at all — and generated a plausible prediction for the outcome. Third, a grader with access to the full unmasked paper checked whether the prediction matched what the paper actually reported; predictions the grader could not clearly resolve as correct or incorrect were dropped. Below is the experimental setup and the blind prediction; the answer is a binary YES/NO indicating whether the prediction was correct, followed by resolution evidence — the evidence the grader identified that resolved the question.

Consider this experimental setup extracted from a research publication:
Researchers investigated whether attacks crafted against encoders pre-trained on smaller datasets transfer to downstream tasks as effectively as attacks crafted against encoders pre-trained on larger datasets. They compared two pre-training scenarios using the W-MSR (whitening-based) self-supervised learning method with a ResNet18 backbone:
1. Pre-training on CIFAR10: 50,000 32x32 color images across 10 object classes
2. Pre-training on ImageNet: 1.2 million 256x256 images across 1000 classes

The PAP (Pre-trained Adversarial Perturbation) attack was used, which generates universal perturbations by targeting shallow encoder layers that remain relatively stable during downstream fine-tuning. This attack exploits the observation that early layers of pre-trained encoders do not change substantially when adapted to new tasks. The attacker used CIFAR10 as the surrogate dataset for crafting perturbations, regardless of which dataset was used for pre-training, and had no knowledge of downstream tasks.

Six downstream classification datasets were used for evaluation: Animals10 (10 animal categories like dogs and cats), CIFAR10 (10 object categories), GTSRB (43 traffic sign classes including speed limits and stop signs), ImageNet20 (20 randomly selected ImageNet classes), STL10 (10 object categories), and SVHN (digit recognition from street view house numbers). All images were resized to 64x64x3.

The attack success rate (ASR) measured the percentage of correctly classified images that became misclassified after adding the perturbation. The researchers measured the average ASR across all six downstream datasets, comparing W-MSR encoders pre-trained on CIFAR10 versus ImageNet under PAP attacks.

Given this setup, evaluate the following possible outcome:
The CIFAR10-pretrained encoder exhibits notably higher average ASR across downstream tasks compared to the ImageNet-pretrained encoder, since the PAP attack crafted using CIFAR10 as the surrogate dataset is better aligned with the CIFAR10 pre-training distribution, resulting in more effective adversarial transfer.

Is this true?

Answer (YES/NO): YES